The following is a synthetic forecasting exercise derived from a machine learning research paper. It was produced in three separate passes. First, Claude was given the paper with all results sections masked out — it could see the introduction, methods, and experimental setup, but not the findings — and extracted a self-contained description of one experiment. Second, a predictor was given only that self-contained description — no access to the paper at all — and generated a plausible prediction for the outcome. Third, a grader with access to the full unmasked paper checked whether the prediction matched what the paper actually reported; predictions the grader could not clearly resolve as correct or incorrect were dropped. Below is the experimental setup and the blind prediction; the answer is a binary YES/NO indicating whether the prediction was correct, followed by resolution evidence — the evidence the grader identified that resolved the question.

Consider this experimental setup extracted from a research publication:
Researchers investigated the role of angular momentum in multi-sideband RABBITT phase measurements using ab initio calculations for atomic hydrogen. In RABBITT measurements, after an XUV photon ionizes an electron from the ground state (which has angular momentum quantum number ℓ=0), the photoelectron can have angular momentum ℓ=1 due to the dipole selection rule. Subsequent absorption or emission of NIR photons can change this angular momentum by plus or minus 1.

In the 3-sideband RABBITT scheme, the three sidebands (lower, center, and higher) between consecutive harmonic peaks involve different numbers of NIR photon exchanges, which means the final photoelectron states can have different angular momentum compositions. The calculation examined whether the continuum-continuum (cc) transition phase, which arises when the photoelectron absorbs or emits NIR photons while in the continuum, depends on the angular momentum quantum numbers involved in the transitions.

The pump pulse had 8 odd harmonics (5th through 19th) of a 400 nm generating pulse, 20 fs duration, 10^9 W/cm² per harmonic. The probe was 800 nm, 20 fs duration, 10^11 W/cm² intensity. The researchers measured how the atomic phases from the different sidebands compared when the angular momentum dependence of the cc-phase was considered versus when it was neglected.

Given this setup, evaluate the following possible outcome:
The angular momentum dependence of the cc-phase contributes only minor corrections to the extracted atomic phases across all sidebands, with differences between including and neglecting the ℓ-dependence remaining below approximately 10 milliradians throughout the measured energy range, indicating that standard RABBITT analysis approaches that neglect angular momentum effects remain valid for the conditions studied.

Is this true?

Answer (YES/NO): NO